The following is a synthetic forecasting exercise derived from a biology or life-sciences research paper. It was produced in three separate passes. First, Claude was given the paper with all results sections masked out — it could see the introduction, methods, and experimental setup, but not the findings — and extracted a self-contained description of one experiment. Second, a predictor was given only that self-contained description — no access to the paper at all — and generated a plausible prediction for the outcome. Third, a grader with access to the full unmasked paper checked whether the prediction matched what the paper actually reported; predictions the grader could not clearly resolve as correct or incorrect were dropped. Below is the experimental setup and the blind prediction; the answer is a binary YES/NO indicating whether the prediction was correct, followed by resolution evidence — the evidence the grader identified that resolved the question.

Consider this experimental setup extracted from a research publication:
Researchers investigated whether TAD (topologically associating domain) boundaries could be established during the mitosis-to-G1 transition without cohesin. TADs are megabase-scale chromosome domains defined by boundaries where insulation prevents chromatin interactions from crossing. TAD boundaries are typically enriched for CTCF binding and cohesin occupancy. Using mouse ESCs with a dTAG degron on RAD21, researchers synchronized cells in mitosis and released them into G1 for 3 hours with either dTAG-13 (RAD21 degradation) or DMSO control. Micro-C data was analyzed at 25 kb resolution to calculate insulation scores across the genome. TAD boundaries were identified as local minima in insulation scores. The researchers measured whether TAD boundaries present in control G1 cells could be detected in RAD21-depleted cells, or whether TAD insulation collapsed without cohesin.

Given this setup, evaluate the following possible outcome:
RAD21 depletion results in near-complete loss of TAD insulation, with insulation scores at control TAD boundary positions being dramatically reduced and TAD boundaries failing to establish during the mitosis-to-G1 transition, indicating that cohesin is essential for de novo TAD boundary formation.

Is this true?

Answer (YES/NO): YES